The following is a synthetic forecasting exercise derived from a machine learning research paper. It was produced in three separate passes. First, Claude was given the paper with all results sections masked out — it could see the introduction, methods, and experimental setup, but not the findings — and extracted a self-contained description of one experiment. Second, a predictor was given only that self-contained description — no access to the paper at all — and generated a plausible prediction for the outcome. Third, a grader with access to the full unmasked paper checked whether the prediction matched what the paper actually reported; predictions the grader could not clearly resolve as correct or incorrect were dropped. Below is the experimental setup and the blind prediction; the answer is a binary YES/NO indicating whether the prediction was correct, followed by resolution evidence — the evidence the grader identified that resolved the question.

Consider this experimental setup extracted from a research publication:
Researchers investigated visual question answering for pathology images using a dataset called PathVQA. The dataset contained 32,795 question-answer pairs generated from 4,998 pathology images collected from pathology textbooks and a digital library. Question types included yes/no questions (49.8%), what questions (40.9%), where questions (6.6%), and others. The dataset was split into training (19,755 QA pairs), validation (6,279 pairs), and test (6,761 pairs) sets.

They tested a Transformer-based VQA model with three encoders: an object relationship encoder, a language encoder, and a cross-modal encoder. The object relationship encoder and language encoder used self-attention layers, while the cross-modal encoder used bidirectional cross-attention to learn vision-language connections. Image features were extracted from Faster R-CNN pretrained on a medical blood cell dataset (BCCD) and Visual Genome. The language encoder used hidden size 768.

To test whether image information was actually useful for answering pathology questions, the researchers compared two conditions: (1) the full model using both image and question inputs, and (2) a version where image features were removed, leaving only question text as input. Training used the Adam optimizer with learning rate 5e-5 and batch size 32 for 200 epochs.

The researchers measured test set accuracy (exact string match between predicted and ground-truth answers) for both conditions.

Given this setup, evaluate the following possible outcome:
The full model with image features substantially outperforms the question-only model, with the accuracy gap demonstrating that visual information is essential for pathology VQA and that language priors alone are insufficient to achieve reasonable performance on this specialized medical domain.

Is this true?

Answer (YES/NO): NO